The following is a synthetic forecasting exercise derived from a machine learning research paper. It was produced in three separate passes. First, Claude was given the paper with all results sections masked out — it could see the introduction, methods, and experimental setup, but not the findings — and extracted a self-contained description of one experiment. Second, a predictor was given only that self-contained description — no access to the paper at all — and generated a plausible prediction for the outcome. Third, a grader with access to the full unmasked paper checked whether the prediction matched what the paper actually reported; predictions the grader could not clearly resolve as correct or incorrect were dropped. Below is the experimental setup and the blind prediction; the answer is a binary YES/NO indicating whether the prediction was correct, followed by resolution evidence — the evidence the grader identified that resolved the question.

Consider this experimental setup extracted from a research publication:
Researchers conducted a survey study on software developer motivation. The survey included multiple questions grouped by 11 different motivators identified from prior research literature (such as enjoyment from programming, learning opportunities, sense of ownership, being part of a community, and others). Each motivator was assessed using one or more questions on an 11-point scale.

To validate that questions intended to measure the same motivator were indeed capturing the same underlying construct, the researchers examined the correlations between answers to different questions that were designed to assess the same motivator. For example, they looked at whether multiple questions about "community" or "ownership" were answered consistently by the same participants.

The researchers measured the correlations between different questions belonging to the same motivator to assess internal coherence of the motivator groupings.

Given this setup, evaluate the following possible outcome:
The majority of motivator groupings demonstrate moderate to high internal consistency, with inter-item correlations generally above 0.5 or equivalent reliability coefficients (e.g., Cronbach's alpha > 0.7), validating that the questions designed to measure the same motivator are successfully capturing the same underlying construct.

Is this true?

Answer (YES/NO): NO